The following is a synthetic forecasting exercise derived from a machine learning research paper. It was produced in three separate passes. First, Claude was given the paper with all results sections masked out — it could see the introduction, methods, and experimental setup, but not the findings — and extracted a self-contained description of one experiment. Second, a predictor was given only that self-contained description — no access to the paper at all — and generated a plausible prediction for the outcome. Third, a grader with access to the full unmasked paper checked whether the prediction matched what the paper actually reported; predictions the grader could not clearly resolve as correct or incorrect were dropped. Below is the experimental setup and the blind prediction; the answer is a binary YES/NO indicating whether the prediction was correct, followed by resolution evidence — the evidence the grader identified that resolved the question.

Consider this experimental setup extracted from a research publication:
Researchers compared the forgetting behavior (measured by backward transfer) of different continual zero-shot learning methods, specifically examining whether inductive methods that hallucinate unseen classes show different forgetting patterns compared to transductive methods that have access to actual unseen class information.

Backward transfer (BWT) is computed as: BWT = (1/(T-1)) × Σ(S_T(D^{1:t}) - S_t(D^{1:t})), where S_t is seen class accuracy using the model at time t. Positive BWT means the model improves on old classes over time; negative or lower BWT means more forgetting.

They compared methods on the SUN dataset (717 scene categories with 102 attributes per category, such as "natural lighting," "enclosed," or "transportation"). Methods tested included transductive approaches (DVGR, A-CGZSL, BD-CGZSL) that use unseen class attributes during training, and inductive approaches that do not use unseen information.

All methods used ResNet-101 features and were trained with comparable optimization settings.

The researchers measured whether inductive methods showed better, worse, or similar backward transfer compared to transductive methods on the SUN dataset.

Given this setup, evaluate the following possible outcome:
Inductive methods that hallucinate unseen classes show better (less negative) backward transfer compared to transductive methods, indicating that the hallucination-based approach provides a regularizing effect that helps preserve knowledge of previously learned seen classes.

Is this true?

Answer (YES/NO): YES